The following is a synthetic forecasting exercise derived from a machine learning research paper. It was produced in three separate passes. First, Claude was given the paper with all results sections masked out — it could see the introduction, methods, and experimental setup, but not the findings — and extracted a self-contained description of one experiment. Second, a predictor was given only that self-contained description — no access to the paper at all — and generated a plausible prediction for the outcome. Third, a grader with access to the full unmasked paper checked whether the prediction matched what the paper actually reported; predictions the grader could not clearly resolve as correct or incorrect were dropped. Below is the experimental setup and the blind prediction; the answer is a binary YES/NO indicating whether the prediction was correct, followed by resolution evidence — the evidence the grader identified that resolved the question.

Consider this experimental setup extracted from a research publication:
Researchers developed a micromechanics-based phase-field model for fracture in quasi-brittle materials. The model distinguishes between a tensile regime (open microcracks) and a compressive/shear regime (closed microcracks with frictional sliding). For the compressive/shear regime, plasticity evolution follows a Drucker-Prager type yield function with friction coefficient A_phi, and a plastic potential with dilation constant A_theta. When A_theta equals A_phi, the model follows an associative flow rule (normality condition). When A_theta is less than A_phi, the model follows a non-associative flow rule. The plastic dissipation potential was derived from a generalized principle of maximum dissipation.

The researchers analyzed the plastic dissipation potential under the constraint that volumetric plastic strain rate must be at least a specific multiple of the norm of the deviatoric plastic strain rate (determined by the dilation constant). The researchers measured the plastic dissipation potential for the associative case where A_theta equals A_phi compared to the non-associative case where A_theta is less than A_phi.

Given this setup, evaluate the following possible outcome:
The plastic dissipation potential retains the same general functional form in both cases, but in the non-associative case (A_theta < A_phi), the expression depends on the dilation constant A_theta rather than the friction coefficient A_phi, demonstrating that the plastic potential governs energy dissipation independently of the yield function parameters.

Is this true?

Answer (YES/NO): NO